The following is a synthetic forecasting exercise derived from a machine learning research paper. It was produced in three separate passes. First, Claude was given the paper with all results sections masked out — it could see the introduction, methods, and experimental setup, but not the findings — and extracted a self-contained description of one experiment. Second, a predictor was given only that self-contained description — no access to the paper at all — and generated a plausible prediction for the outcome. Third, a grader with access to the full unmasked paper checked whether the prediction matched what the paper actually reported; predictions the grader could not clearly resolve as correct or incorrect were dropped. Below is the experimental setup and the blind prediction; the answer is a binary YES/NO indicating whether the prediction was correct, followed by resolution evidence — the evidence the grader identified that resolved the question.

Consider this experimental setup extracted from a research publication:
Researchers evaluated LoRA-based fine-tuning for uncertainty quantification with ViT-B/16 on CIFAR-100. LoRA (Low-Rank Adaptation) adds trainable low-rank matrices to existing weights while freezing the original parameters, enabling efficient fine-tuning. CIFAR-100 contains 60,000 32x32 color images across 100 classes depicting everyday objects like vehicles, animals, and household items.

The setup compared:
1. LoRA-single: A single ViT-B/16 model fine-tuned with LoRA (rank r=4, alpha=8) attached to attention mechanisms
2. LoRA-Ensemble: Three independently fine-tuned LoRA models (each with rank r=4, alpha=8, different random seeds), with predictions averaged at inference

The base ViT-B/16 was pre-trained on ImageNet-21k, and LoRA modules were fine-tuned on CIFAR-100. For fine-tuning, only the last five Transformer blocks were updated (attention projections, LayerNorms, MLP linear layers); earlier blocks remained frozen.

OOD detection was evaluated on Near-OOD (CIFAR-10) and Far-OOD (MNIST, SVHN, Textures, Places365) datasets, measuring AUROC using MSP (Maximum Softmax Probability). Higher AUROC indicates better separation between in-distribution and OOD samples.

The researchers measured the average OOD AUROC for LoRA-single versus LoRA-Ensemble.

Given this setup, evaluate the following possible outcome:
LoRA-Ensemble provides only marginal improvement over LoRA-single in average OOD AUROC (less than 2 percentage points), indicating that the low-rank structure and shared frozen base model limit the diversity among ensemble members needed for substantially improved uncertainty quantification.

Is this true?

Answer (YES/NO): NO